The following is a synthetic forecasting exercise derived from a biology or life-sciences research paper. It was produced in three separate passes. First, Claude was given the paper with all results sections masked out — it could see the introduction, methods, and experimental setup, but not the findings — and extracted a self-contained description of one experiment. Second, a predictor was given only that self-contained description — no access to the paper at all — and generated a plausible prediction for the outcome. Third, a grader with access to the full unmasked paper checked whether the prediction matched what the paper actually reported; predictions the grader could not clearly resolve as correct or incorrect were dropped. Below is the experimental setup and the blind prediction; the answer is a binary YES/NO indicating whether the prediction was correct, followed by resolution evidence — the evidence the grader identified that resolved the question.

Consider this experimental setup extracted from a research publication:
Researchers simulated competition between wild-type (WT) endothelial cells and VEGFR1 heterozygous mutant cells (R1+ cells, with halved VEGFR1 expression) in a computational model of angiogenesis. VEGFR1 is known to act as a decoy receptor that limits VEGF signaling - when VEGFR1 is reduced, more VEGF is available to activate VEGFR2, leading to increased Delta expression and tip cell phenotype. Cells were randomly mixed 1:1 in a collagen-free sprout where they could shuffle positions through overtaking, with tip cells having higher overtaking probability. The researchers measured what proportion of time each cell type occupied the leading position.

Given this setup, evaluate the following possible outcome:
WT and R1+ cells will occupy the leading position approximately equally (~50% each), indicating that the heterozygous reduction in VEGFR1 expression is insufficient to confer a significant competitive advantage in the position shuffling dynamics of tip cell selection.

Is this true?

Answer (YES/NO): NO